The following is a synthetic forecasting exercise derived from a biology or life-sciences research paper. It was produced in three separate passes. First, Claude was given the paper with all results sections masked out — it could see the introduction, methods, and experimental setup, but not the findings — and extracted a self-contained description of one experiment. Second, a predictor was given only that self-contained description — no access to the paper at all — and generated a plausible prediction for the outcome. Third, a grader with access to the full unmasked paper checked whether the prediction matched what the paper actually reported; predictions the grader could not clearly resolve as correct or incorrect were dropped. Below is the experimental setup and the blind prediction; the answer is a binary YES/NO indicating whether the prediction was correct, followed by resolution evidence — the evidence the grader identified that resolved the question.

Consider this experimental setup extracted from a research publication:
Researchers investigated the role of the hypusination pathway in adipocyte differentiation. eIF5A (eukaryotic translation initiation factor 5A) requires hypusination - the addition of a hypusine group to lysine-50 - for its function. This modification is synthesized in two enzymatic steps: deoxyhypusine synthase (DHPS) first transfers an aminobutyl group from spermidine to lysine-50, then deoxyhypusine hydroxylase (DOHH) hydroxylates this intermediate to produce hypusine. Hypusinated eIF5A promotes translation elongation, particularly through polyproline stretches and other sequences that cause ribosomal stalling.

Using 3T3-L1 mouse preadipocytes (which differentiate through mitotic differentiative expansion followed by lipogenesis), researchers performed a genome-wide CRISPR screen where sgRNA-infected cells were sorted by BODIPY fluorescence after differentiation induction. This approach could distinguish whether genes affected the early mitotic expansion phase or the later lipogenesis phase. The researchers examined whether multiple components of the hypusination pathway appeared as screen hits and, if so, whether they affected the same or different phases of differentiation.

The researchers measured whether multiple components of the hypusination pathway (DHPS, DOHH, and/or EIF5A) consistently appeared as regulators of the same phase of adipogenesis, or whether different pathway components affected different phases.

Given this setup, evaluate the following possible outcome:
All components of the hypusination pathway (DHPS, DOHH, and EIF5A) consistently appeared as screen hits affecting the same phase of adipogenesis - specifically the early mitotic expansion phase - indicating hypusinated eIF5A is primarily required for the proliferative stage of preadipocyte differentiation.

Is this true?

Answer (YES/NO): YES